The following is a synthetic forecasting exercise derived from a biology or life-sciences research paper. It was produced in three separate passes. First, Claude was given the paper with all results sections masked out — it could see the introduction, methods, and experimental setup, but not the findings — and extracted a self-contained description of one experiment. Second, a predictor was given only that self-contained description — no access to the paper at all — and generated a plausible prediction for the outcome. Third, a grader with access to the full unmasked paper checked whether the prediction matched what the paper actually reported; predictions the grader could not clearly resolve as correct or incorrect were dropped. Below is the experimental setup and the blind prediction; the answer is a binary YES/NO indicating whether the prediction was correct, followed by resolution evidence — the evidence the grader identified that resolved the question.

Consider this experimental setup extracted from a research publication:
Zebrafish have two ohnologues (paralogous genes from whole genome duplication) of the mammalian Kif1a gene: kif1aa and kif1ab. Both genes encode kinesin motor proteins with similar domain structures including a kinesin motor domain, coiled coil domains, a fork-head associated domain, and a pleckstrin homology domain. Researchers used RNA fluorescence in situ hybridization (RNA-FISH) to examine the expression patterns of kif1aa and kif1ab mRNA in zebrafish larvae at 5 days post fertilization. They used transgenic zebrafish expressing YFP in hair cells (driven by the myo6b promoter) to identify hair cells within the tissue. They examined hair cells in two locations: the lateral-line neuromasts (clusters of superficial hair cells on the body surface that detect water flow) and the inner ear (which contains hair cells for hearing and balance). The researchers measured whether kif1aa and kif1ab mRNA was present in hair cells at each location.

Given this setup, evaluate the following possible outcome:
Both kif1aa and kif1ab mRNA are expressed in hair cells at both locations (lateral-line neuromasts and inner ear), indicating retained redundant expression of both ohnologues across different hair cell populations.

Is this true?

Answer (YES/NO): NO